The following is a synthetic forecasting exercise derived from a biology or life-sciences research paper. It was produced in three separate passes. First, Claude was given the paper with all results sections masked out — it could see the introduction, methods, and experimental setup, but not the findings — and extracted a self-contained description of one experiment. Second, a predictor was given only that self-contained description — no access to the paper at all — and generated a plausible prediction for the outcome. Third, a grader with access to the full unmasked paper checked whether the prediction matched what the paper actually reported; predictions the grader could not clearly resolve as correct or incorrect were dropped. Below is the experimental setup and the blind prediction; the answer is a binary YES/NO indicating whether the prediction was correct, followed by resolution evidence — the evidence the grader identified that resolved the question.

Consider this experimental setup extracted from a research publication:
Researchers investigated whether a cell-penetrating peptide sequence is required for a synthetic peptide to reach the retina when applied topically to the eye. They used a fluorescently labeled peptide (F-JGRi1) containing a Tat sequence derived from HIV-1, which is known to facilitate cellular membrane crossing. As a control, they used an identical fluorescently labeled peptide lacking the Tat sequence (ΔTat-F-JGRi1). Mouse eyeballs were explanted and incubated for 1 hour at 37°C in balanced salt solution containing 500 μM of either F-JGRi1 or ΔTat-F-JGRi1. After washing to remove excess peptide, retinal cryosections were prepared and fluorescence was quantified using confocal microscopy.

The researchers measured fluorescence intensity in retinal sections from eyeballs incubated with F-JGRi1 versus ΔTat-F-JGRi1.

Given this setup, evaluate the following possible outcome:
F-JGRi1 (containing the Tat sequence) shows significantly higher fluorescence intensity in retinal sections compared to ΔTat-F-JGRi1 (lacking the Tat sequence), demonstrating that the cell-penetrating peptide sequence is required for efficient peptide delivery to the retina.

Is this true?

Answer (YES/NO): YES